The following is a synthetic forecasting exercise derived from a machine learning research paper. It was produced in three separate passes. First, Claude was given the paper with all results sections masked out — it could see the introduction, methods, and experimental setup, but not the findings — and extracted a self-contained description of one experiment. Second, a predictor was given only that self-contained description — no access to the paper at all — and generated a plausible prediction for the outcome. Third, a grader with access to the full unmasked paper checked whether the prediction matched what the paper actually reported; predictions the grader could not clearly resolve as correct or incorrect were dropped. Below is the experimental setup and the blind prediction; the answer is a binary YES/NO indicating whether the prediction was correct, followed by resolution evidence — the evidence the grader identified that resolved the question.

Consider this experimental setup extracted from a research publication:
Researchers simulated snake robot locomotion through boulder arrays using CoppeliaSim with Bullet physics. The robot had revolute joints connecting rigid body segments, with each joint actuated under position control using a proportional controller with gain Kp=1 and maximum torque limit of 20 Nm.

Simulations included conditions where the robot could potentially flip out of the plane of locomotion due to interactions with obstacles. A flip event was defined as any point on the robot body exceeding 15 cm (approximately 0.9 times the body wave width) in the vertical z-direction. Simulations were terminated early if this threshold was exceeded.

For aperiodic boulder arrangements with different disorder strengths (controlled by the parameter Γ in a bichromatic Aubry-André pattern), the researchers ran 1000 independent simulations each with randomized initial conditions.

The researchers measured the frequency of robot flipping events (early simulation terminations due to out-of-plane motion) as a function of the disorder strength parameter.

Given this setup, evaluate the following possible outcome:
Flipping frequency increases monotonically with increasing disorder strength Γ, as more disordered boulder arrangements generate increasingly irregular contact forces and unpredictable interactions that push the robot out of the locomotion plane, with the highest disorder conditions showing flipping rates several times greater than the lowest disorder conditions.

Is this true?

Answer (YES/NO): YES